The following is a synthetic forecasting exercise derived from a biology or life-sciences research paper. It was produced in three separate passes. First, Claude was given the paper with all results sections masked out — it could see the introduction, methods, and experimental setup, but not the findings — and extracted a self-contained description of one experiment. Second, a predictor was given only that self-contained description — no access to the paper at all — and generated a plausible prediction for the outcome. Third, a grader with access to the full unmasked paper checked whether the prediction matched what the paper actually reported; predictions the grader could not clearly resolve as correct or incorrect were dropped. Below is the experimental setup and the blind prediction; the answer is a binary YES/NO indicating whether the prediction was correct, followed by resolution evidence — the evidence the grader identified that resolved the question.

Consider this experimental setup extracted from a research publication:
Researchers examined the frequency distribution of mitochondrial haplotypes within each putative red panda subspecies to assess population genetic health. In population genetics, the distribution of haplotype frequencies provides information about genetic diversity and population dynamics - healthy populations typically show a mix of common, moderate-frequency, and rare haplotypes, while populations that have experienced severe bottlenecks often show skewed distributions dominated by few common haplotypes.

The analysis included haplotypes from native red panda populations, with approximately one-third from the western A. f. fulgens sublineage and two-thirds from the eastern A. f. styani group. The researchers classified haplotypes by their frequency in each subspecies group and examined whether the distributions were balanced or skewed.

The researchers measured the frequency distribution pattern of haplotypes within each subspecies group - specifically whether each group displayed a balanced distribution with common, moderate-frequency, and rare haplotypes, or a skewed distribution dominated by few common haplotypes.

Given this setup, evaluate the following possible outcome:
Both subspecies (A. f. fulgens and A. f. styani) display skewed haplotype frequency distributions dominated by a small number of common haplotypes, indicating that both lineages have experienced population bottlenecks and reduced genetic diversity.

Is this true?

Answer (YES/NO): NO